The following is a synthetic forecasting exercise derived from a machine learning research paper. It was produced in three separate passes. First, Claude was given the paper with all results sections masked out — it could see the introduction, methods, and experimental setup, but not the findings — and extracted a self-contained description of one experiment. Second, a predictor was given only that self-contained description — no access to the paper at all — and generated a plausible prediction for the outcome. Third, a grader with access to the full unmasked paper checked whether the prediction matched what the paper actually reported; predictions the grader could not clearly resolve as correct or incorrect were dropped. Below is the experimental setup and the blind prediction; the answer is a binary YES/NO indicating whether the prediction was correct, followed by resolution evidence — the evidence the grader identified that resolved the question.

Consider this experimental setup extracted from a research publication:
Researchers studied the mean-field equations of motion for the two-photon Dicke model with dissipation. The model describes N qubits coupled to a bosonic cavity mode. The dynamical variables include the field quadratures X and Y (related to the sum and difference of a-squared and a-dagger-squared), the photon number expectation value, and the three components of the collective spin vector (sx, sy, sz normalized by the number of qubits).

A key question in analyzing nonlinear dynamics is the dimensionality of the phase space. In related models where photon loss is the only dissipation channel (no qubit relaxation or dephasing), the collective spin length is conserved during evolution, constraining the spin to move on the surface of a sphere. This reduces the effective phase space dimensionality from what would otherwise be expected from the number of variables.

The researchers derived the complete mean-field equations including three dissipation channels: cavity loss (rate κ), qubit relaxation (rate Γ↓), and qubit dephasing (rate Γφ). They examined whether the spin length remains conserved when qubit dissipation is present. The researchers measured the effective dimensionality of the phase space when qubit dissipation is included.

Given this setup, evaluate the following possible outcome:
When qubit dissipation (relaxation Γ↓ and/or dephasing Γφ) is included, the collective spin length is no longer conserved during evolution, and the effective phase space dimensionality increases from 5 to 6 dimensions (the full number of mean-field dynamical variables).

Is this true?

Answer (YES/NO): YES